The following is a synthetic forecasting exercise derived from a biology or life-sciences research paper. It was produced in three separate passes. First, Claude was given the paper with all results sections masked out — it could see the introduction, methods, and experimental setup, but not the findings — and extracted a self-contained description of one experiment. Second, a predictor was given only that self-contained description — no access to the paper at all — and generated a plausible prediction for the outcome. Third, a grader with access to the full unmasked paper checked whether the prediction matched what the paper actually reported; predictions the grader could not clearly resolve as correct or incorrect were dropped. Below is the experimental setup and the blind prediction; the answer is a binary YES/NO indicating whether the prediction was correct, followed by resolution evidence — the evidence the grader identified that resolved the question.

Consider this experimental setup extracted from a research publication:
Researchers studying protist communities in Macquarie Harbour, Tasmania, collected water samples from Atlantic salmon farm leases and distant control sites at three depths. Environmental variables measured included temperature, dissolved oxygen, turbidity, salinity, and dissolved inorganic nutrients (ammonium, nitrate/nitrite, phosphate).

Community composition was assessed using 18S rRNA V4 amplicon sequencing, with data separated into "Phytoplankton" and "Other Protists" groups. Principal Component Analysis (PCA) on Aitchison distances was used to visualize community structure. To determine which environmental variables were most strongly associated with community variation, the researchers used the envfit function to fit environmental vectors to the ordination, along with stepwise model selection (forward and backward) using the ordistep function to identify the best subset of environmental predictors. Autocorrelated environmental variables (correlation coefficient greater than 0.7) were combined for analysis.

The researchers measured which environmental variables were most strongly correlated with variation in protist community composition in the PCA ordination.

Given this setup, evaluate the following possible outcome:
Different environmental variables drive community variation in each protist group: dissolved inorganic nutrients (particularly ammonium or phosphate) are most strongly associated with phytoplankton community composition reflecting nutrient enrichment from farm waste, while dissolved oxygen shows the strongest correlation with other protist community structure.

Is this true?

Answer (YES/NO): NO